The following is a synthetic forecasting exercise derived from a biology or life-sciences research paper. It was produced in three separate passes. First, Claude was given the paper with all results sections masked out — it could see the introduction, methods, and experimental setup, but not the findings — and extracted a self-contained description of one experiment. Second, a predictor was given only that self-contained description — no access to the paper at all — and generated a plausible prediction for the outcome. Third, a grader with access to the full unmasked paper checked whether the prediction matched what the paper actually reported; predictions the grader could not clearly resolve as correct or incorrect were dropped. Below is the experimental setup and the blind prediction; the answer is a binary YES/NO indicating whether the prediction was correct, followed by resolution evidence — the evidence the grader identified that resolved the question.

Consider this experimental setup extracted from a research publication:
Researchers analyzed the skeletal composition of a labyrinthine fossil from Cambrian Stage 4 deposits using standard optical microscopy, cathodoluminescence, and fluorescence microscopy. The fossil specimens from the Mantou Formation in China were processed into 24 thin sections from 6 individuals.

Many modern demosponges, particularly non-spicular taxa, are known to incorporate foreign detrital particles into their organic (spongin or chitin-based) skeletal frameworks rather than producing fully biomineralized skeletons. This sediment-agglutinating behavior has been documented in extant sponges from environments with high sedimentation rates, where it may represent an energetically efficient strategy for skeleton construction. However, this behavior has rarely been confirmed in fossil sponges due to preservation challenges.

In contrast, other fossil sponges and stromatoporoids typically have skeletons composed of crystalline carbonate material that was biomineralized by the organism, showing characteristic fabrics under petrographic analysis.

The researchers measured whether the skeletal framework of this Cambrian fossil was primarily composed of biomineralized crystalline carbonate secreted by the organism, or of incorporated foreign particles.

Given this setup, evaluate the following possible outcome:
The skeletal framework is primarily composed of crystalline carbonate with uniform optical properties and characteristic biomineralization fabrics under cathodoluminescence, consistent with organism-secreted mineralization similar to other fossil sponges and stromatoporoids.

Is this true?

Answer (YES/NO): NO